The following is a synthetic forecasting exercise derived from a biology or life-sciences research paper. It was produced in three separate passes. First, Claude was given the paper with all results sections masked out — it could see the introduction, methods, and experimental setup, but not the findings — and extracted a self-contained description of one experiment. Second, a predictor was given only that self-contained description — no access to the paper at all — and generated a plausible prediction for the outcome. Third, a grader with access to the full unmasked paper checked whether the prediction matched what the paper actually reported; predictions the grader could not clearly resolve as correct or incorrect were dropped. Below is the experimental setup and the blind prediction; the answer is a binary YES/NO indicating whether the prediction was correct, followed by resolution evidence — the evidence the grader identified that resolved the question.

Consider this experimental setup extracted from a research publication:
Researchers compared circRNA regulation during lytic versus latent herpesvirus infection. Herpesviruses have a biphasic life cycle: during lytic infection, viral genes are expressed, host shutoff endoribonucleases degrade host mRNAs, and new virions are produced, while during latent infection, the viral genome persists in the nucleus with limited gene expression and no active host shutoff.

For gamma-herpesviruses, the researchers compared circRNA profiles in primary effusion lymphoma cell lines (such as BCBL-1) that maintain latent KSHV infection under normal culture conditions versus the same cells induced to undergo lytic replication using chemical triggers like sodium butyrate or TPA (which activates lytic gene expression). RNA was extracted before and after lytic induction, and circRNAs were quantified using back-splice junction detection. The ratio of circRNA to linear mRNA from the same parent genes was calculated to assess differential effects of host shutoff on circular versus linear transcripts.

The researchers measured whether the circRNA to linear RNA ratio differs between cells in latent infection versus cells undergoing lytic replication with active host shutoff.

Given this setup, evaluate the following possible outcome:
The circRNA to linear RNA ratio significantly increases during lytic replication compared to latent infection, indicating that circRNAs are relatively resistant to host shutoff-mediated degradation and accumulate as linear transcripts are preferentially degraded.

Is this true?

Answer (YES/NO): YES